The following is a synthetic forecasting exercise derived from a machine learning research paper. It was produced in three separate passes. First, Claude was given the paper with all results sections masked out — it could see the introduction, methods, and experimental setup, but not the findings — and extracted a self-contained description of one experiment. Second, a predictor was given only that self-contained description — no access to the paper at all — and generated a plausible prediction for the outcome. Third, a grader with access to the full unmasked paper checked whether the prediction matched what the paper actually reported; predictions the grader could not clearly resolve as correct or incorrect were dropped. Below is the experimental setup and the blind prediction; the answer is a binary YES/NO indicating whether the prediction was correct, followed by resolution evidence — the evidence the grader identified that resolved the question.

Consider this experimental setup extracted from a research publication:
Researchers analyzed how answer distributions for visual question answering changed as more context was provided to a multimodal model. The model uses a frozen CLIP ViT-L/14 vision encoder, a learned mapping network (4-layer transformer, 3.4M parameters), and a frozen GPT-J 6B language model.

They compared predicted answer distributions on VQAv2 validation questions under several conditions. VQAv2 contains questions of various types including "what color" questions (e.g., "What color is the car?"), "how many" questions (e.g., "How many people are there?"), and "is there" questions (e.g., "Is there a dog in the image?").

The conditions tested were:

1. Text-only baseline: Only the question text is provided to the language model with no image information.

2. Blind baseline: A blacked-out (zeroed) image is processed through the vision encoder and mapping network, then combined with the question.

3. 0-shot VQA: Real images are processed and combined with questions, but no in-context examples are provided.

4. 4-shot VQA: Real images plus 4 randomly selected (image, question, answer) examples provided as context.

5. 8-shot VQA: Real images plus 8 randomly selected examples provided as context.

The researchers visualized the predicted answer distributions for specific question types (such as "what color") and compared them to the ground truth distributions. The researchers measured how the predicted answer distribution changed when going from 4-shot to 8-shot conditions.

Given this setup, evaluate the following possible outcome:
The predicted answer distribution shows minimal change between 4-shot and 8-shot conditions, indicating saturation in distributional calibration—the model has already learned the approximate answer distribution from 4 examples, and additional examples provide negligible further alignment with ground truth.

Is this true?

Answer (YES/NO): YES